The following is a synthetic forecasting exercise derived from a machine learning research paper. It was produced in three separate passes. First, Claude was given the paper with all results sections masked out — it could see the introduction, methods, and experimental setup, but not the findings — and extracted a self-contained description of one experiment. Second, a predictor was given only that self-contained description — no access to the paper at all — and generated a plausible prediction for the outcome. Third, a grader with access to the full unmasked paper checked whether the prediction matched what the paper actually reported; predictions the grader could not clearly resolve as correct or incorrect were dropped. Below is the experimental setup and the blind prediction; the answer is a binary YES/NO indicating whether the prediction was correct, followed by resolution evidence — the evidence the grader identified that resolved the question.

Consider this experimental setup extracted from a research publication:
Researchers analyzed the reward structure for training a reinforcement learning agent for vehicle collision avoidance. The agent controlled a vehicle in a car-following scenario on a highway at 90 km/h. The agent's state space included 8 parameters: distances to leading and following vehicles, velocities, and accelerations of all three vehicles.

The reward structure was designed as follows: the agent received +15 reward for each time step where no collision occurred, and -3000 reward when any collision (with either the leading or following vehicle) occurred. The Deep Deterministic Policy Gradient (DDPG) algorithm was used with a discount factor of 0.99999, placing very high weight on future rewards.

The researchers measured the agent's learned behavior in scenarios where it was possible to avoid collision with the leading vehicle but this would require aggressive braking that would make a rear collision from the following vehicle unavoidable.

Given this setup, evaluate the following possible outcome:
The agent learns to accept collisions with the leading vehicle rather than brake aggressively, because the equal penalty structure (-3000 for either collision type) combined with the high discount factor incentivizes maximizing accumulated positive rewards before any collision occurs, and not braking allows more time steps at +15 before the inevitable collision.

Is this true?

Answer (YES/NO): NO